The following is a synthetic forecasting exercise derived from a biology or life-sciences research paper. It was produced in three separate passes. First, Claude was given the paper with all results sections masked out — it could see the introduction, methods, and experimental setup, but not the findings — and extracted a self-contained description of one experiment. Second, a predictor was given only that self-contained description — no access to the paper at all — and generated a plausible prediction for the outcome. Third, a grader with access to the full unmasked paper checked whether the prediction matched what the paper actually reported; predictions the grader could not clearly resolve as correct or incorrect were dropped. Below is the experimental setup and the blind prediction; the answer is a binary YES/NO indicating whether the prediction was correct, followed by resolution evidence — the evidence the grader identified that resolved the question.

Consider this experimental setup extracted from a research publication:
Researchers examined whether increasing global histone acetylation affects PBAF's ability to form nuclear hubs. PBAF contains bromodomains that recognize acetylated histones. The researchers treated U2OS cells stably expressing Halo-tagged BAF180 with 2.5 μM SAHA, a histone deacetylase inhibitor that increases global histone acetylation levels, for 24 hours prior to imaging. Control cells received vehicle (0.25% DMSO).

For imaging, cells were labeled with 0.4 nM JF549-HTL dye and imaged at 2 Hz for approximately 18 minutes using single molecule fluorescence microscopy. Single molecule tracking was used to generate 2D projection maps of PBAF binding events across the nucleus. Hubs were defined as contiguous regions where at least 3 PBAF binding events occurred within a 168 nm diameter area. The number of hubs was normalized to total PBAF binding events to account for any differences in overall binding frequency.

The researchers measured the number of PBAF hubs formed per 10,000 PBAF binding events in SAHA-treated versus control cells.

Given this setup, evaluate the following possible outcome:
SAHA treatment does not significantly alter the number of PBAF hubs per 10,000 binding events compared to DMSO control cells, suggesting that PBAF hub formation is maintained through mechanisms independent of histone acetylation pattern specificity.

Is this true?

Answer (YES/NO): NO